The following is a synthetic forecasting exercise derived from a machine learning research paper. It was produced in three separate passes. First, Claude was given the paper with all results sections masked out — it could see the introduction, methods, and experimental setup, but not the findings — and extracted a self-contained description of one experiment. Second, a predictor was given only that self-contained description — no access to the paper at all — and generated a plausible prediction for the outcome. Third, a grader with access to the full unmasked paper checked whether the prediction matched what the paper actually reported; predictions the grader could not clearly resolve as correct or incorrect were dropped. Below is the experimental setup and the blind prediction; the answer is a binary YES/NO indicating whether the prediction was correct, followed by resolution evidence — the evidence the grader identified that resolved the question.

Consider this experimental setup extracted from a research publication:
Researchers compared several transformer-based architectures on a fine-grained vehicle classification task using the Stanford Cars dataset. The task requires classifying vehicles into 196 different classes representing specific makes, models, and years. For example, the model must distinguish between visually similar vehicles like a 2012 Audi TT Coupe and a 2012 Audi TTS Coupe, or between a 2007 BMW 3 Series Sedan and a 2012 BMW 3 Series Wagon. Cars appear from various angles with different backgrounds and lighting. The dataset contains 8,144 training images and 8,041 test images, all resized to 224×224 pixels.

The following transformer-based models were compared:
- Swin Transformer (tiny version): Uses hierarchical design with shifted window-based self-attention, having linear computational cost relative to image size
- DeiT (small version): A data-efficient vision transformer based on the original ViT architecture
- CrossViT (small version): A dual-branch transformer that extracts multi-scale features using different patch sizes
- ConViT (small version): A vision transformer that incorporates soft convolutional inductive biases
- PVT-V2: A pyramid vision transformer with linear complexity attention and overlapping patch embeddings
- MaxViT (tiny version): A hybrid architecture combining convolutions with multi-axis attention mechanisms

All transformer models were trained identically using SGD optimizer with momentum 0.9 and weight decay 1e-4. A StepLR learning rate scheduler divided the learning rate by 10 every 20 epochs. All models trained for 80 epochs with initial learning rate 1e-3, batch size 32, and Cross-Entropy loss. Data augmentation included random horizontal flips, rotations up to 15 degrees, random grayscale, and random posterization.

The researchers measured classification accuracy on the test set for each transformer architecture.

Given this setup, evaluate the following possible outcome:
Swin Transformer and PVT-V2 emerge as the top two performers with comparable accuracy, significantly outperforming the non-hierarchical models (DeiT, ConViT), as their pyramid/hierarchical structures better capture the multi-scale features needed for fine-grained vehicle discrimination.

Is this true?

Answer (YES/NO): NO